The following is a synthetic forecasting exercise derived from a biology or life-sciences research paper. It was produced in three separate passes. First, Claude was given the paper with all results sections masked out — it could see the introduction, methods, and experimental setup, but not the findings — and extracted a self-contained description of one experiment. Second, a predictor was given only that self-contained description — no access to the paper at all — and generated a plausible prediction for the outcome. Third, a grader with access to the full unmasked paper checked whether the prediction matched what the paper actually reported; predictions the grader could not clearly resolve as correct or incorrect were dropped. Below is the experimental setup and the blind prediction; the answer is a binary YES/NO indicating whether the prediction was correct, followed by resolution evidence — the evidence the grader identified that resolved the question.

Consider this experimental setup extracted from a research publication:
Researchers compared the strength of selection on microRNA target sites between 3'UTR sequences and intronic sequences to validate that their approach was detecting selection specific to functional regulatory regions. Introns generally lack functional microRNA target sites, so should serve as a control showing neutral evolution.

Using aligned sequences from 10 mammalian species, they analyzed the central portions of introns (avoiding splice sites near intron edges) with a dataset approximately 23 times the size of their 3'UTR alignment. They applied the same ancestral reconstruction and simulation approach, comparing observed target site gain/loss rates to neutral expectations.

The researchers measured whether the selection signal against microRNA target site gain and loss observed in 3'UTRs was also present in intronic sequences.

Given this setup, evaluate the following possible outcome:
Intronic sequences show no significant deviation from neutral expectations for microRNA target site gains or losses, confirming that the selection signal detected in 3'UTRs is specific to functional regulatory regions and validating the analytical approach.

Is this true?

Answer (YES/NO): NO